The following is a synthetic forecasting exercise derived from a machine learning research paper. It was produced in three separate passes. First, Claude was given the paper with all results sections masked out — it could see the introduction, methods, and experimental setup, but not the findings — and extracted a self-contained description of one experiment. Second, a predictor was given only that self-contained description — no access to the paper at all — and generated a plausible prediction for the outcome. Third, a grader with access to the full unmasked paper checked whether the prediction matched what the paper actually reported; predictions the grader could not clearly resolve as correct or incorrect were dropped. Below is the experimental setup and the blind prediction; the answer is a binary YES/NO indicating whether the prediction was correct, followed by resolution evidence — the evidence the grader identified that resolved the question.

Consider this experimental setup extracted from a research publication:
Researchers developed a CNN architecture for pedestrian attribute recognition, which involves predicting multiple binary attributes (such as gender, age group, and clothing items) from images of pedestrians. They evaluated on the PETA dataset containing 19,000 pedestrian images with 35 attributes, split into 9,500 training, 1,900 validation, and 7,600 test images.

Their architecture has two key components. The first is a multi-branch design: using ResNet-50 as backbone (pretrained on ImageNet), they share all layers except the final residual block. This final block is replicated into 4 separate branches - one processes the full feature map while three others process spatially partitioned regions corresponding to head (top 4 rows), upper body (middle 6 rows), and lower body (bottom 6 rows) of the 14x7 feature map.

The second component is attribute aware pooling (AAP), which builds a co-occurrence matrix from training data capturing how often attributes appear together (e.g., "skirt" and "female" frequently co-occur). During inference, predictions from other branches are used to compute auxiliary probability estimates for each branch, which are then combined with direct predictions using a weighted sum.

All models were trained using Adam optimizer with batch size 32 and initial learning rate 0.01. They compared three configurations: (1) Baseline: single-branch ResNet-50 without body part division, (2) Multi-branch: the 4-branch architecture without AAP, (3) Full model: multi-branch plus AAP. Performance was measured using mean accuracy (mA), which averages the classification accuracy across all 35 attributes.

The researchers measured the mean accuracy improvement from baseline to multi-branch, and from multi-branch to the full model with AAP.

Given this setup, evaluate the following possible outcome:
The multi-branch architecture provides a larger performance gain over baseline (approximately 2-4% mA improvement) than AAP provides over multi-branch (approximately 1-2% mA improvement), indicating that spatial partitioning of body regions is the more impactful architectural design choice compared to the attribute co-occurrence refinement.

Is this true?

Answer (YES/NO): NO